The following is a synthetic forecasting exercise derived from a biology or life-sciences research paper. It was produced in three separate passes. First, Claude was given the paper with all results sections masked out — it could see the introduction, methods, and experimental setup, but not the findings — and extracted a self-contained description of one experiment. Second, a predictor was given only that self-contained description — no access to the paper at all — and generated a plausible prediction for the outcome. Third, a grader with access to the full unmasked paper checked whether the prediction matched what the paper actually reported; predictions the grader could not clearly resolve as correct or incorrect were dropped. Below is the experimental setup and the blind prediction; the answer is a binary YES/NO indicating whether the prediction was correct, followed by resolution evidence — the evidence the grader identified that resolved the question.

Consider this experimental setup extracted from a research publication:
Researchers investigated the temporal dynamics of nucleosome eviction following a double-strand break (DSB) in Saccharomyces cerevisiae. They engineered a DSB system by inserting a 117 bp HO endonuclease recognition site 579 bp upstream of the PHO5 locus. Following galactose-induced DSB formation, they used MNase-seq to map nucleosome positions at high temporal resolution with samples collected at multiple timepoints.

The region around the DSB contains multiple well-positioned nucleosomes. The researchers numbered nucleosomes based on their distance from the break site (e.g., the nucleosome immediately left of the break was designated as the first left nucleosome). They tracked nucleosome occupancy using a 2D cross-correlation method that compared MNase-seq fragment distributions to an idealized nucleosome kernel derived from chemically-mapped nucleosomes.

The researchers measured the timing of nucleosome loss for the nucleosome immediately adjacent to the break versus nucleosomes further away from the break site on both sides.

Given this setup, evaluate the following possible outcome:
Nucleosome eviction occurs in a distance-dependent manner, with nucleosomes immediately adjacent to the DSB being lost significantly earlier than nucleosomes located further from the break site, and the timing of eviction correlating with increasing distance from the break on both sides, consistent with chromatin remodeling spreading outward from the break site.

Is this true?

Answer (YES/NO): NO